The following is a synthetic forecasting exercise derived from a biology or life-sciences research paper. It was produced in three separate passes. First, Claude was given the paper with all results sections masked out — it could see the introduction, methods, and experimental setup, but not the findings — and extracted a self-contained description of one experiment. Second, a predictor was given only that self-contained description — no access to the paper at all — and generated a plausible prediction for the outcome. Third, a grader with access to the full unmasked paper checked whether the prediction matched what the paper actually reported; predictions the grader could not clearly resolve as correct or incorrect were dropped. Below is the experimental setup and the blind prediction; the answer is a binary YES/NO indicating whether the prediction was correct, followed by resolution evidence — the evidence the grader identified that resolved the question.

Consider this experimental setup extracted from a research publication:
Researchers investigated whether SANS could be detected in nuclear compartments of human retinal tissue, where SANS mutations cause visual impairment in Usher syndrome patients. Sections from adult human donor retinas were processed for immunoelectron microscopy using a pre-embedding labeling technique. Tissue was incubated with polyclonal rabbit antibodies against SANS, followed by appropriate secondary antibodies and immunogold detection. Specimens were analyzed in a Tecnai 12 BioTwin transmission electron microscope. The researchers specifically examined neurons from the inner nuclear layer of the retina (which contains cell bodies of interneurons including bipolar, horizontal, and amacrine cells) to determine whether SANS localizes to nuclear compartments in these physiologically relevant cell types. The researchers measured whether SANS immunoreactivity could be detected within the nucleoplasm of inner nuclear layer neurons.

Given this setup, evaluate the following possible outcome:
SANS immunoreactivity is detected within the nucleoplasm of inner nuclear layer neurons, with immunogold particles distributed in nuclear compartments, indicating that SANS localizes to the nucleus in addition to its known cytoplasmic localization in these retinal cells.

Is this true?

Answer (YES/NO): YES